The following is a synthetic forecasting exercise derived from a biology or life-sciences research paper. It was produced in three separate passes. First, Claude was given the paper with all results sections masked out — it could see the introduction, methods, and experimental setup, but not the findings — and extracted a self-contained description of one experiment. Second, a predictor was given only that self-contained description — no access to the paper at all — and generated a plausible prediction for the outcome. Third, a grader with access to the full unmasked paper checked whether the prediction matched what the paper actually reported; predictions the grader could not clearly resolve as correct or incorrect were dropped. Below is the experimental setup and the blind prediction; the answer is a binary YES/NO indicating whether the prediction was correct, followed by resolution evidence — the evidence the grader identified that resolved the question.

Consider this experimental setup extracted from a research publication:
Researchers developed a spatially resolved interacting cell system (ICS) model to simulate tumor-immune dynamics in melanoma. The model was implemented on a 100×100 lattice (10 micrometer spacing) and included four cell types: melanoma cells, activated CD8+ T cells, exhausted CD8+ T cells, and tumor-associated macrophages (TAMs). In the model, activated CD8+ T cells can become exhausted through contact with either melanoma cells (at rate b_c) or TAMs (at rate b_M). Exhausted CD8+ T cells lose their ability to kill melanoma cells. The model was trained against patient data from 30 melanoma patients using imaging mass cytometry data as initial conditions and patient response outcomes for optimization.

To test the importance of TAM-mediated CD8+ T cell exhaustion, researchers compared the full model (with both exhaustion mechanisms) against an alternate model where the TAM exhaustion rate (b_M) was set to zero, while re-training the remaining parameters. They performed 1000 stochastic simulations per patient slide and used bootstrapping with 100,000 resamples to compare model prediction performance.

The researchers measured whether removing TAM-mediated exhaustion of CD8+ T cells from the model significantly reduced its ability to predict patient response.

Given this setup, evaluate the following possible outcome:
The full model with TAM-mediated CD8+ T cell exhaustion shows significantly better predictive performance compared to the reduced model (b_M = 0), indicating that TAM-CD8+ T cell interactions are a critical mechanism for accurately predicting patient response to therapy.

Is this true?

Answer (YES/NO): NO